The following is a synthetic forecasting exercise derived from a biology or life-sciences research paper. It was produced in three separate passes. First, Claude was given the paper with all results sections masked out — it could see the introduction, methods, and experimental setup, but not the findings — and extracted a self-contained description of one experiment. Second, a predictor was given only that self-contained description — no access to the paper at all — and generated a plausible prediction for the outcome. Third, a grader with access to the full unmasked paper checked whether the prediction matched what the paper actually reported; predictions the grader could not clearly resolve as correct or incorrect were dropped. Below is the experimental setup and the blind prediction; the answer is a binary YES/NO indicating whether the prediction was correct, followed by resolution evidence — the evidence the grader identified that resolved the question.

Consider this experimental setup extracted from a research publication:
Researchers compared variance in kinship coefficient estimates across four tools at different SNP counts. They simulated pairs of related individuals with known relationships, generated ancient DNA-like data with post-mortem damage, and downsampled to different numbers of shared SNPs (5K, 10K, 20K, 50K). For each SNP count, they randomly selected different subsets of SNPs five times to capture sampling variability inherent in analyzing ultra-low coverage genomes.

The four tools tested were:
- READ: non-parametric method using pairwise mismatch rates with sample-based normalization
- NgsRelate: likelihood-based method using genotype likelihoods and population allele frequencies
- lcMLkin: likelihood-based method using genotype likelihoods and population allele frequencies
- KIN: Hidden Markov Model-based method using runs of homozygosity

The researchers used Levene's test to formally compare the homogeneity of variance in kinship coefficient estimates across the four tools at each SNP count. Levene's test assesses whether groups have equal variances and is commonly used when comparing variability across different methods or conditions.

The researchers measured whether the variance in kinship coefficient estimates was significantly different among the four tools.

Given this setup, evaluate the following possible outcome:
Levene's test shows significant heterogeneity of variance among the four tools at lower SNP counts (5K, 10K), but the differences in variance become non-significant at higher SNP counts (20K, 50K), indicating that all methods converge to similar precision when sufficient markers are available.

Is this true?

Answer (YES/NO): NO